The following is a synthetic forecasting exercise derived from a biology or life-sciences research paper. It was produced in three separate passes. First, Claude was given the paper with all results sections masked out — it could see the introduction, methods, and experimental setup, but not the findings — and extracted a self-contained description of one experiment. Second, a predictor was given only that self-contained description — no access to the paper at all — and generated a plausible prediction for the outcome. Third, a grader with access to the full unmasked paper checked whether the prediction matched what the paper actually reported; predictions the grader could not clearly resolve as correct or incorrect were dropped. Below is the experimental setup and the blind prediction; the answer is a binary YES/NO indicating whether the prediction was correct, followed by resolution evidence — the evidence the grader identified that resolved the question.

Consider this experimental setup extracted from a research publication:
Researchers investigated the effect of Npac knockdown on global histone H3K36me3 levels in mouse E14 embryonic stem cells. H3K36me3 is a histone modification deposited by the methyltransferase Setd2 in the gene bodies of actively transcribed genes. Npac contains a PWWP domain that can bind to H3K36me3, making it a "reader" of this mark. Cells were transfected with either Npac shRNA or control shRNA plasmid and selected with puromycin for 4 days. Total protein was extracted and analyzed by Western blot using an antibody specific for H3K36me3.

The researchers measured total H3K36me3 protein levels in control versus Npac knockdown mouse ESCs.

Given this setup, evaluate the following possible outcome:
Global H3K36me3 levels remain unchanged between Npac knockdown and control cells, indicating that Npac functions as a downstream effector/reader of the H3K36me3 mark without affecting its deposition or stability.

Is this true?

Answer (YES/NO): NO